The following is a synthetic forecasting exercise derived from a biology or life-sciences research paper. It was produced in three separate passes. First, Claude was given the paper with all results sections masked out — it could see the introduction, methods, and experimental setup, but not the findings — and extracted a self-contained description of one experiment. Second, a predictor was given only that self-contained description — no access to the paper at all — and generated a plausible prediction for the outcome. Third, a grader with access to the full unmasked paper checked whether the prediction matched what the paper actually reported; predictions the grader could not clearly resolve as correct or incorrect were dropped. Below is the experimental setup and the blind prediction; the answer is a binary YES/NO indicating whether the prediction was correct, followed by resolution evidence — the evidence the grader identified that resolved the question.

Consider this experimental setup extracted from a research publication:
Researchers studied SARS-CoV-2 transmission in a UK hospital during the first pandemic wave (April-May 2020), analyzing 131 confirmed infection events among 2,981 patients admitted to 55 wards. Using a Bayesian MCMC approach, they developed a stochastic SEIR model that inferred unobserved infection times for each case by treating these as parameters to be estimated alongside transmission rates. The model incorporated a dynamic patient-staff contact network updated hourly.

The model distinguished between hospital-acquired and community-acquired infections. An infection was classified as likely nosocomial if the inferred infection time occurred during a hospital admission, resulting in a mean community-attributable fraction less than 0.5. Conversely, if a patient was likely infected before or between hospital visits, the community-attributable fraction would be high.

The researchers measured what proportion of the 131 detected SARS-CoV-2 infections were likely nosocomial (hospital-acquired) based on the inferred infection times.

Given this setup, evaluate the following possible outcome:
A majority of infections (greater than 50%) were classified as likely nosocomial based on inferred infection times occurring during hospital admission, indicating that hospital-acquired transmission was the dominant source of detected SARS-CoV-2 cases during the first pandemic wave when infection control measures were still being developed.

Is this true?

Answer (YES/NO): NO